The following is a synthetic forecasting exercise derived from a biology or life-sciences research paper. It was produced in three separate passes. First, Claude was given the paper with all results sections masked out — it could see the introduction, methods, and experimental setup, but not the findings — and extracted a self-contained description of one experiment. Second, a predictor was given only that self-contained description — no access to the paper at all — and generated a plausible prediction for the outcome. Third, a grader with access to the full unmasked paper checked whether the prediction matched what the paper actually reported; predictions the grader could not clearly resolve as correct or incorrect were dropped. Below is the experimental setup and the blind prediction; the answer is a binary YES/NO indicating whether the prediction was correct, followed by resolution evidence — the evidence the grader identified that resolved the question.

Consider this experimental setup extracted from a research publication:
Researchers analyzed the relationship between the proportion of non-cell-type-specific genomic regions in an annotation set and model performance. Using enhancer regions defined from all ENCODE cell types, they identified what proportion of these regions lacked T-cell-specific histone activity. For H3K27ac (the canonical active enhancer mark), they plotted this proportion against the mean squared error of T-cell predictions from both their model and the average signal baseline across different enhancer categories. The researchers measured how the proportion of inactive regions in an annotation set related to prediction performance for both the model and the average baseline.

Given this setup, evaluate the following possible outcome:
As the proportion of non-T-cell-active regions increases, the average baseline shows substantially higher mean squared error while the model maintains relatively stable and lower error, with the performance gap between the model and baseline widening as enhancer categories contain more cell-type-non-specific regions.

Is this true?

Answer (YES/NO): NO